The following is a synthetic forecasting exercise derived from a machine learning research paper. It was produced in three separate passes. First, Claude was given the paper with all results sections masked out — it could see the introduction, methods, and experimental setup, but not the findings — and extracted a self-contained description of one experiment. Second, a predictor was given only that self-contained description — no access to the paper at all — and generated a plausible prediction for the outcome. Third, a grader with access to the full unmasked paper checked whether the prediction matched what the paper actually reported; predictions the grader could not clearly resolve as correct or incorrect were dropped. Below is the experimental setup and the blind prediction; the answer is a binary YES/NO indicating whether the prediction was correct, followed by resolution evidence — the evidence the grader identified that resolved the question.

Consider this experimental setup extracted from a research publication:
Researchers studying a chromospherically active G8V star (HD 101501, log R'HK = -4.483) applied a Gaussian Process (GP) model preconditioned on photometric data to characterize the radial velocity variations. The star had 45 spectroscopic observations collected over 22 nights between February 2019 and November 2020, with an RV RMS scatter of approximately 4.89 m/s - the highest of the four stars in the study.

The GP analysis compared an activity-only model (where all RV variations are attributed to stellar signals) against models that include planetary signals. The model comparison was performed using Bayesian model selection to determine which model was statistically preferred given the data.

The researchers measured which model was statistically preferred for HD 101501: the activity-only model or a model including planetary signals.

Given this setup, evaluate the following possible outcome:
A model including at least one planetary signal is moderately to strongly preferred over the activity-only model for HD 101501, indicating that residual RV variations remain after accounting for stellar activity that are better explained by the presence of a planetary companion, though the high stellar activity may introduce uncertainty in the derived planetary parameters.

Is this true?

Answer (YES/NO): NO